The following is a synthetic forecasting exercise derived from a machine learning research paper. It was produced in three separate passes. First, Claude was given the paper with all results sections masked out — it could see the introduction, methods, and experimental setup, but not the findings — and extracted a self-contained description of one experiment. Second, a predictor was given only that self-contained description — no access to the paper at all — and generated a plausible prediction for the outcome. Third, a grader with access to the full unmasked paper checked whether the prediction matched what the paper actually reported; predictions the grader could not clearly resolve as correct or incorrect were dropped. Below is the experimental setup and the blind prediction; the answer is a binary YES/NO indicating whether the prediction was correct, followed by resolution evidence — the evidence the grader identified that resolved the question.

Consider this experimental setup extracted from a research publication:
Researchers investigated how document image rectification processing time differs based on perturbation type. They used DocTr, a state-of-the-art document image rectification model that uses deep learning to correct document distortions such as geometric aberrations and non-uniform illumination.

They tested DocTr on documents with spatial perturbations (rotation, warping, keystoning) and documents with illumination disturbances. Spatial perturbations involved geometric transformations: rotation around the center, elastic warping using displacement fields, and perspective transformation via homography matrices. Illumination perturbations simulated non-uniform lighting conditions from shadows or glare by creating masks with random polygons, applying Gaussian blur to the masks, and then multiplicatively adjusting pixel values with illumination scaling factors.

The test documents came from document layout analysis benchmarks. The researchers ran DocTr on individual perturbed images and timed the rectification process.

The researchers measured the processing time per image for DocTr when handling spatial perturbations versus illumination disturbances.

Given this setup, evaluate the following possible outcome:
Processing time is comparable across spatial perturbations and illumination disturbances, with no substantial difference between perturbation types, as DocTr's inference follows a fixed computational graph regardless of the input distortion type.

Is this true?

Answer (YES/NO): NO